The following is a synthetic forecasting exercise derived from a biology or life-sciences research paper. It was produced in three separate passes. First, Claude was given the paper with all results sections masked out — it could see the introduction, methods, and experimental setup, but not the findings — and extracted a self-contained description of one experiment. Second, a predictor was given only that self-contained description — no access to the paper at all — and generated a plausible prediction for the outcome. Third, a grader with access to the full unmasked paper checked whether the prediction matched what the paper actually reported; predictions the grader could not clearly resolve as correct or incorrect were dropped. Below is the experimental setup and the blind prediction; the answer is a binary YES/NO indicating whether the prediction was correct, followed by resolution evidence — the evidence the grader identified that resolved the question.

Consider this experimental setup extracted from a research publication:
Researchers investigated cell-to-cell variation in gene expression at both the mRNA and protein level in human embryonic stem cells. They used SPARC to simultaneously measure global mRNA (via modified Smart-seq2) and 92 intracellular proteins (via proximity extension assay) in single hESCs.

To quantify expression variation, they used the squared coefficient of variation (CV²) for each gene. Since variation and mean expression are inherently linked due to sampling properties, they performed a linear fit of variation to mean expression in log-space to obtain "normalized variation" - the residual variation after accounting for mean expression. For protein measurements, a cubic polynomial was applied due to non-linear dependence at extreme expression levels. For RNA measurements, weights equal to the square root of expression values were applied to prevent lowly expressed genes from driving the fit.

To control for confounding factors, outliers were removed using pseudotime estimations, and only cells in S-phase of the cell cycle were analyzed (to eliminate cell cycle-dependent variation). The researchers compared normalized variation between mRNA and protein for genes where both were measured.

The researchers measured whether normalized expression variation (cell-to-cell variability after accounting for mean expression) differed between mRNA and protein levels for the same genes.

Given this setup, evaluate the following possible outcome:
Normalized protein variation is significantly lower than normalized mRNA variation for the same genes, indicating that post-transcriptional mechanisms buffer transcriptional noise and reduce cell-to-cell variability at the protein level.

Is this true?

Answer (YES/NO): NO